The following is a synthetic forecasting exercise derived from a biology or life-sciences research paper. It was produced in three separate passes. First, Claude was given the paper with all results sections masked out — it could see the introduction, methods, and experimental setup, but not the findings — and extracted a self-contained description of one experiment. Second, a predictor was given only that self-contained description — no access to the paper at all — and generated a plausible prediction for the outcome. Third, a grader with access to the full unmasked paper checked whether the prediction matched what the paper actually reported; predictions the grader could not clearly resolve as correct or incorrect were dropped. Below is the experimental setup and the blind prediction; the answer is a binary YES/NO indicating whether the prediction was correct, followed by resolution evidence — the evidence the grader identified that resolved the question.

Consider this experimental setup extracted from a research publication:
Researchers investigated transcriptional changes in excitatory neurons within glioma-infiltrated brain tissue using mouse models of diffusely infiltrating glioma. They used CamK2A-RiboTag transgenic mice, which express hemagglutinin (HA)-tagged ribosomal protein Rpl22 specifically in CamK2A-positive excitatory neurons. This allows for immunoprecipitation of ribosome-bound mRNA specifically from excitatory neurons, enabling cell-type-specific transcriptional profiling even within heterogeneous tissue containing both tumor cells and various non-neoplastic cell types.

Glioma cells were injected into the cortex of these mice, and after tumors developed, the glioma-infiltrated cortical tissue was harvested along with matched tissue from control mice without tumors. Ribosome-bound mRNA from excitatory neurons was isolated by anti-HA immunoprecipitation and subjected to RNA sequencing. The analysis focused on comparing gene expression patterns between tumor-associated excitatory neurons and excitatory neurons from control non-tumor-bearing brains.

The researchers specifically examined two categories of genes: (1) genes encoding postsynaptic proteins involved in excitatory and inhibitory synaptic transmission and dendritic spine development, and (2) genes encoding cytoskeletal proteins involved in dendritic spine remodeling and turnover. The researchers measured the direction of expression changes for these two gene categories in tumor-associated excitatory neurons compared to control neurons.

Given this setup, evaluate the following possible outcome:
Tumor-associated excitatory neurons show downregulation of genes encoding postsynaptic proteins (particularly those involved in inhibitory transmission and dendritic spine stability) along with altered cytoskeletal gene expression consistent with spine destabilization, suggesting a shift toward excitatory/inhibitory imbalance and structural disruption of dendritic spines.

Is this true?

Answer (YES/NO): YES